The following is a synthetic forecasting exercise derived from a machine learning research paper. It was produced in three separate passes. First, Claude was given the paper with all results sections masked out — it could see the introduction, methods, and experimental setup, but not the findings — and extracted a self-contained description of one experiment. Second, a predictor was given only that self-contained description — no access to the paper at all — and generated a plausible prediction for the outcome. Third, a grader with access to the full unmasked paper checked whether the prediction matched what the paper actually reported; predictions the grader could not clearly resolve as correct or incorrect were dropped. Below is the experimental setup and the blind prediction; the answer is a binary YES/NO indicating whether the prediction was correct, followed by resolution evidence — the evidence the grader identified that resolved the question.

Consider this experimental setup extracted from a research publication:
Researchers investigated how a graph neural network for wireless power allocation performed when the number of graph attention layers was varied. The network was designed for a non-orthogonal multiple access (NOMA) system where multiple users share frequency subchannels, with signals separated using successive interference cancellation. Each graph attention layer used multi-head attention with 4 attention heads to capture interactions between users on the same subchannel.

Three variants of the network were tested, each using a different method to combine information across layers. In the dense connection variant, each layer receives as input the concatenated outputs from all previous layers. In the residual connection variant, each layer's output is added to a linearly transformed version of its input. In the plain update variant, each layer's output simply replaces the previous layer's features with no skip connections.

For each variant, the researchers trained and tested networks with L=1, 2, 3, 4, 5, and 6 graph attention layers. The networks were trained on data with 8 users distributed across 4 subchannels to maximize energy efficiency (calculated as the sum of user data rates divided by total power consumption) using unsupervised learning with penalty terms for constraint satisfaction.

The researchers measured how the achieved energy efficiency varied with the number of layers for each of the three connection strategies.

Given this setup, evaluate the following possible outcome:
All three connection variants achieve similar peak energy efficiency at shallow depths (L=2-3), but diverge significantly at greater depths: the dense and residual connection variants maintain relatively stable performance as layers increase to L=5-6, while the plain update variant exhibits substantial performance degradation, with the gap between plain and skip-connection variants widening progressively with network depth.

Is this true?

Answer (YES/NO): NO